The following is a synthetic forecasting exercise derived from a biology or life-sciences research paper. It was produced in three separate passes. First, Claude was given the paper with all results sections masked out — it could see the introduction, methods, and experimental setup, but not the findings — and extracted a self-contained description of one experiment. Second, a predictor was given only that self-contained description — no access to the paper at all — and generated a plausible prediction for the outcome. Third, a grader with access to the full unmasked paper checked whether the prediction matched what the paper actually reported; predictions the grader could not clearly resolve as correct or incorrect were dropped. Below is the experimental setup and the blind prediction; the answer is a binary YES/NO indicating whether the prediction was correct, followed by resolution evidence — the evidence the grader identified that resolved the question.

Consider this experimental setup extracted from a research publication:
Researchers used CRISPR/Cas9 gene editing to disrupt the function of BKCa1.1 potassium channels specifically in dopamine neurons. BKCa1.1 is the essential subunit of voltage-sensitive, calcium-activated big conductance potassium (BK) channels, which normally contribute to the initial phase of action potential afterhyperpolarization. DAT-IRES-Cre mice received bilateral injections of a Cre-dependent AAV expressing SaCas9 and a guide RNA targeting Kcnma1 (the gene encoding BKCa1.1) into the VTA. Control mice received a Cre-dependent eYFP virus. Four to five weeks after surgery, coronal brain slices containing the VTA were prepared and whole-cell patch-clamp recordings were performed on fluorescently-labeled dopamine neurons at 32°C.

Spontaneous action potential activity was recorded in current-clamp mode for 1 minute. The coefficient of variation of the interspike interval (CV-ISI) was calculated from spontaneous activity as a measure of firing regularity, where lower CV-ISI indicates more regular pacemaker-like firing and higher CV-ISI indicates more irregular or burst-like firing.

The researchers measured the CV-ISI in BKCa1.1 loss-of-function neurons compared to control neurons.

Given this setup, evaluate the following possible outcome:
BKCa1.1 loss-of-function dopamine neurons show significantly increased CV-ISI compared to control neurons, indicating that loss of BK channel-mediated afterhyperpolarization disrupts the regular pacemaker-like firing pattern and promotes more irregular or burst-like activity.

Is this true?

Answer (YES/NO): YES